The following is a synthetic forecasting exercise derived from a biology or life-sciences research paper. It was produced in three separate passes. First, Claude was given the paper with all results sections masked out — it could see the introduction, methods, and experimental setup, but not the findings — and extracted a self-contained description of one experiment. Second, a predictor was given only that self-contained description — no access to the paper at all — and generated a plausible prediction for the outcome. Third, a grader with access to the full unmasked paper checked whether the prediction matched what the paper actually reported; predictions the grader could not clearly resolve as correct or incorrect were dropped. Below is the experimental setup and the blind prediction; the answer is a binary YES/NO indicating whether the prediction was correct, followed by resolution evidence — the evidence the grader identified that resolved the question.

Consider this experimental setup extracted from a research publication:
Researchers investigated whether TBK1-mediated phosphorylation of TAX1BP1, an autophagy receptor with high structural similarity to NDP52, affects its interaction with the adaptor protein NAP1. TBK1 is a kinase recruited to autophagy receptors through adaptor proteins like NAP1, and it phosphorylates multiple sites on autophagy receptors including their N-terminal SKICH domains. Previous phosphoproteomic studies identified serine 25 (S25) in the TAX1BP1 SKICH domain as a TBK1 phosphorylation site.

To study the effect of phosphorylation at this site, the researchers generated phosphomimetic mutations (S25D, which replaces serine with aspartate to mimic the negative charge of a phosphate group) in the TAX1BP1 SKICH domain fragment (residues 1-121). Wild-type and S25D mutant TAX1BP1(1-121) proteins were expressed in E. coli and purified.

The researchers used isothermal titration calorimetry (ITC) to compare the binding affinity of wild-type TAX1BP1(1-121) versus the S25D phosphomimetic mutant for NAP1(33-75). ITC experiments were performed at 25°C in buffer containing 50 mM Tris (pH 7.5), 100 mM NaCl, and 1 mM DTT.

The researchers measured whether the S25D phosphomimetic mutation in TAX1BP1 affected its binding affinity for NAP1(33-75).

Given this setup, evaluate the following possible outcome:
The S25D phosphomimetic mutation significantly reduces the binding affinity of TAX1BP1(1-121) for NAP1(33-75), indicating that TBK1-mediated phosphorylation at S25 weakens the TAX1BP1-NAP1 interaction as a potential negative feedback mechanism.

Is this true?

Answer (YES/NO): YES